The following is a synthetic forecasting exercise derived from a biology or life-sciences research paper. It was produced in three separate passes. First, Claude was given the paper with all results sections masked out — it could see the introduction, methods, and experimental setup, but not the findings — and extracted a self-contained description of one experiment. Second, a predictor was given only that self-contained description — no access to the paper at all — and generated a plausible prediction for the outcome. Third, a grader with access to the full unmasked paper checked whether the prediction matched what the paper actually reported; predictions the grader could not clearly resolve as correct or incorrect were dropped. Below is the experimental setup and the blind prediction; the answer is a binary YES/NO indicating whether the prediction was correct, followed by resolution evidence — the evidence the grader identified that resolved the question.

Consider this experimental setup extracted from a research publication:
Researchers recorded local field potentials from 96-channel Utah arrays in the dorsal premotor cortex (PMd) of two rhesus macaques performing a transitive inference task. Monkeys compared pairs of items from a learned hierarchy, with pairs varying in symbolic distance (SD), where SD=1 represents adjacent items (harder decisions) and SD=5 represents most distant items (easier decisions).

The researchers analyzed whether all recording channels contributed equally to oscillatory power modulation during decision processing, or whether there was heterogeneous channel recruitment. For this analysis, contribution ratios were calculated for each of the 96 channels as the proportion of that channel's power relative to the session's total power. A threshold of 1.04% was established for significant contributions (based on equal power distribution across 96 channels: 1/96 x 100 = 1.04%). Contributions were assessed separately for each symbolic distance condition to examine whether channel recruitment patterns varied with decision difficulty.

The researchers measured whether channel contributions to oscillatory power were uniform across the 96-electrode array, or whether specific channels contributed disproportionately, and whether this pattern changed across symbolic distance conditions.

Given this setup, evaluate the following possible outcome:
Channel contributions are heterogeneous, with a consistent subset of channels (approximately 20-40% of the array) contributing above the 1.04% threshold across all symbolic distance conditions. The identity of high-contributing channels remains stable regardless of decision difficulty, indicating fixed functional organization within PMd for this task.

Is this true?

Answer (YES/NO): NO